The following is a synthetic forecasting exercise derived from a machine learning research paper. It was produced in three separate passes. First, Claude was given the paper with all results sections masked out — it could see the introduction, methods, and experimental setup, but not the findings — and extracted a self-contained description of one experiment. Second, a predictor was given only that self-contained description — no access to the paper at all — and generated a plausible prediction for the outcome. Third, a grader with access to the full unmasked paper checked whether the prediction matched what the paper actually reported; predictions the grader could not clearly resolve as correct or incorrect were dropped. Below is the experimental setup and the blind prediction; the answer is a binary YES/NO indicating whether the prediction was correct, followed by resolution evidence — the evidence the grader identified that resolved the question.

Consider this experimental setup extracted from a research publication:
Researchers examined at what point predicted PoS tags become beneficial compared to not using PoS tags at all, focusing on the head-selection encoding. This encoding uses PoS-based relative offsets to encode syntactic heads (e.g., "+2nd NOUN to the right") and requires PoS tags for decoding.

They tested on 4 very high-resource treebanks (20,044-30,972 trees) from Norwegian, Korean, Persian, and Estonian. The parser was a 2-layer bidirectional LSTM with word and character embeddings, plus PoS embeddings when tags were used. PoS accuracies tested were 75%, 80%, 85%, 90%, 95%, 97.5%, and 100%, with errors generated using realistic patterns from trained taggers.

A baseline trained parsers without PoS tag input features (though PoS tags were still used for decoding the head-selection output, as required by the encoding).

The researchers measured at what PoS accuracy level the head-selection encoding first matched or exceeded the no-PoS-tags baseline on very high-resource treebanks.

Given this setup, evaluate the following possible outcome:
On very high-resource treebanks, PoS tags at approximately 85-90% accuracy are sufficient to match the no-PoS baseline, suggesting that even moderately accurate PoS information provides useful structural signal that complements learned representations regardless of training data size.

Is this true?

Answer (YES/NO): NO